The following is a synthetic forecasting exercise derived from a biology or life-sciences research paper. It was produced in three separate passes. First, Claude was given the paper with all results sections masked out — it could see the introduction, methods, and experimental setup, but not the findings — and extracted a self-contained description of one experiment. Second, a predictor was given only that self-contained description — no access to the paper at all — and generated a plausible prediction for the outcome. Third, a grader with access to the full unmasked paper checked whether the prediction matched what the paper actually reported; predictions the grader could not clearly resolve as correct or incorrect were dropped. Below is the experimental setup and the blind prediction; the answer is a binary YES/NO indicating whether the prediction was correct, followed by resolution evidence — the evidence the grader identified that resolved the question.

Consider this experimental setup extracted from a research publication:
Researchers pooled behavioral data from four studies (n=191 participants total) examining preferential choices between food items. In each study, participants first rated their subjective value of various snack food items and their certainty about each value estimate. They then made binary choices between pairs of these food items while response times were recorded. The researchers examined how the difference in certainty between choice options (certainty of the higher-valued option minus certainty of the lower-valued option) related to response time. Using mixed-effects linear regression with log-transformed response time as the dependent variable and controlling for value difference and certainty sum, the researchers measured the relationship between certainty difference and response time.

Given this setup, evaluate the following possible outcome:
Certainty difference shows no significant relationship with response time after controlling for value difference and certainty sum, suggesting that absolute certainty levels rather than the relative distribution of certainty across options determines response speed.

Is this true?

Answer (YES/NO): NO